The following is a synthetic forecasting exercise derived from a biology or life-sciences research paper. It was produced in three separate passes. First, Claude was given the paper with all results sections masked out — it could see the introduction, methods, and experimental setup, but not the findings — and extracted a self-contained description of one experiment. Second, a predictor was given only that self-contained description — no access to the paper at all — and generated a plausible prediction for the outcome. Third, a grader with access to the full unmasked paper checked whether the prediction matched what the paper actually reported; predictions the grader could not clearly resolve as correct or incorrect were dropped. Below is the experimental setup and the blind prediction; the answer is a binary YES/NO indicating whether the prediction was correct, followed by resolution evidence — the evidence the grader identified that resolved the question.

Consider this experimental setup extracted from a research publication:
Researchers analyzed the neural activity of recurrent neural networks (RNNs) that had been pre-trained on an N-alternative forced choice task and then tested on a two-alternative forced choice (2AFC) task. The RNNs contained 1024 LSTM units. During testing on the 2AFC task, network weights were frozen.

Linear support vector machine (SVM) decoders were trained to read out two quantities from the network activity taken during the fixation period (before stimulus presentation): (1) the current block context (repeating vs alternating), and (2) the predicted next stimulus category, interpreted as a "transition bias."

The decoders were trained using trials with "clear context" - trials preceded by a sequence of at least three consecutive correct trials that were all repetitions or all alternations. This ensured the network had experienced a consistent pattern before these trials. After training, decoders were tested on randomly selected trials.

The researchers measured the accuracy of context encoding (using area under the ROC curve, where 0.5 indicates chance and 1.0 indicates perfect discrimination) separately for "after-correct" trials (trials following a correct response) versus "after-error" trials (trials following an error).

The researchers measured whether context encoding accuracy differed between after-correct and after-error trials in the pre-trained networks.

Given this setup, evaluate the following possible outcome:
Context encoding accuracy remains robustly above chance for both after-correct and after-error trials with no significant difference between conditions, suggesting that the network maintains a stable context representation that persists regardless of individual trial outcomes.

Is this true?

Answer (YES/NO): NO